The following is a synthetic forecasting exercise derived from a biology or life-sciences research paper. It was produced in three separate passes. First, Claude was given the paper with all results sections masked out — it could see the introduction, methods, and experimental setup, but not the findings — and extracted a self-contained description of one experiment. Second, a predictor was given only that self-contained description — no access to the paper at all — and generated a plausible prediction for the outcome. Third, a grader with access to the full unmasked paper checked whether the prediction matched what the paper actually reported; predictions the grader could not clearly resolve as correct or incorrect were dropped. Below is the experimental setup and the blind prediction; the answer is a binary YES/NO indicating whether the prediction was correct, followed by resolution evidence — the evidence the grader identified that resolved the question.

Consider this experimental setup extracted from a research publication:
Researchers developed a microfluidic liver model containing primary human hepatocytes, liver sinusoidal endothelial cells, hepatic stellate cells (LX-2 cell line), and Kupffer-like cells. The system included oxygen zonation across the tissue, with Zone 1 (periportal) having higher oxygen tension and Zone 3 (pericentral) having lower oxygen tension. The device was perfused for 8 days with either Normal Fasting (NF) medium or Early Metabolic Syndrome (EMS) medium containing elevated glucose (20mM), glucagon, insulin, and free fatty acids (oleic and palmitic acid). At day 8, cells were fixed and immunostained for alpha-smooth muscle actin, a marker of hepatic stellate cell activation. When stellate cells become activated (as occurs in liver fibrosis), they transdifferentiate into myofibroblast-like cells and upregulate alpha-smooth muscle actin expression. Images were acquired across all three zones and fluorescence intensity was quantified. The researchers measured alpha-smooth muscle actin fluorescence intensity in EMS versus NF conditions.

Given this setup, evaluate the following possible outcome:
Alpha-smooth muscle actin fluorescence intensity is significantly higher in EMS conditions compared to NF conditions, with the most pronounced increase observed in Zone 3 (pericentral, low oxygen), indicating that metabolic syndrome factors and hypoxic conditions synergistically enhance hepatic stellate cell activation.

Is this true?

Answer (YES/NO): NO